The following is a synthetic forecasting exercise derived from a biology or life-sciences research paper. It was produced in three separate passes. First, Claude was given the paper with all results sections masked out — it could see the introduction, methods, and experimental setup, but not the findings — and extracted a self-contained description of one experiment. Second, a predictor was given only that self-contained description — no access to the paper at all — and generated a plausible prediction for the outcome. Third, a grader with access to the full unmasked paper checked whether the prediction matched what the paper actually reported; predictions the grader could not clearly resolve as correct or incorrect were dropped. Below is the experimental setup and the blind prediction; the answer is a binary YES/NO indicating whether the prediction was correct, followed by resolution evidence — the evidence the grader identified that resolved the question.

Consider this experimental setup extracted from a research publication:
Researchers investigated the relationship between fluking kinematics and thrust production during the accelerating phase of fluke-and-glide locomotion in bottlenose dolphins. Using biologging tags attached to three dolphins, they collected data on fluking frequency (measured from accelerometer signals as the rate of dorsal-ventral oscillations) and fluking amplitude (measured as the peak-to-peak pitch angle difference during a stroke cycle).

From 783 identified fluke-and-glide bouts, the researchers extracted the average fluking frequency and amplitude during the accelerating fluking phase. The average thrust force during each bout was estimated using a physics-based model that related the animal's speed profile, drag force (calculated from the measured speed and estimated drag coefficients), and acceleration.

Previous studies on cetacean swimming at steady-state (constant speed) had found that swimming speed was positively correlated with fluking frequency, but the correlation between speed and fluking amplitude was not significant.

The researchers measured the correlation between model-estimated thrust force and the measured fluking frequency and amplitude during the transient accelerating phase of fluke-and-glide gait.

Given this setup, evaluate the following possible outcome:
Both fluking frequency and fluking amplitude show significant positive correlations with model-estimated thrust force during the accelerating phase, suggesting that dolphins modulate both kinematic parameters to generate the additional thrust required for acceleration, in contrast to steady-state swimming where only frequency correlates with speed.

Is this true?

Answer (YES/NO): YES